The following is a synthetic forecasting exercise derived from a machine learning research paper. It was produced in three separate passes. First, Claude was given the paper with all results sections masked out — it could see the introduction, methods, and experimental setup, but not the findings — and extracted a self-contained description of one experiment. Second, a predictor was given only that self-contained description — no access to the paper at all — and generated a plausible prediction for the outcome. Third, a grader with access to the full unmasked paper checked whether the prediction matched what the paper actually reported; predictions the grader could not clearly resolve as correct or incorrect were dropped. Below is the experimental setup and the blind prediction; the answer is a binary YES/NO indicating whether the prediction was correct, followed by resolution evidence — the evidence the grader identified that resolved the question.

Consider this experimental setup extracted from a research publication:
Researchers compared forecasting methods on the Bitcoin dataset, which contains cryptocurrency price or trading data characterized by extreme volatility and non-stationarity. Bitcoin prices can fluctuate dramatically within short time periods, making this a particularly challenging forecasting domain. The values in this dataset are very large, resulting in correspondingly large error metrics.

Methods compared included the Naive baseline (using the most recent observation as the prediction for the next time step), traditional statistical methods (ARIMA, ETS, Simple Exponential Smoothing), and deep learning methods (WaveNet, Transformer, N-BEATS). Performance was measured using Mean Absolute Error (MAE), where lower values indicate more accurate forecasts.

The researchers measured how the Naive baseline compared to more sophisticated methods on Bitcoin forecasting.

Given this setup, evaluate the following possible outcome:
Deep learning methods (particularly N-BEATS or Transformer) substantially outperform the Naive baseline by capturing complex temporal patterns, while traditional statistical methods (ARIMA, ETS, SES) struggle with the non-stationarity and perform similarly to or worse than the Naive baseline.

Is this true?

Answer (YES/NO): NO